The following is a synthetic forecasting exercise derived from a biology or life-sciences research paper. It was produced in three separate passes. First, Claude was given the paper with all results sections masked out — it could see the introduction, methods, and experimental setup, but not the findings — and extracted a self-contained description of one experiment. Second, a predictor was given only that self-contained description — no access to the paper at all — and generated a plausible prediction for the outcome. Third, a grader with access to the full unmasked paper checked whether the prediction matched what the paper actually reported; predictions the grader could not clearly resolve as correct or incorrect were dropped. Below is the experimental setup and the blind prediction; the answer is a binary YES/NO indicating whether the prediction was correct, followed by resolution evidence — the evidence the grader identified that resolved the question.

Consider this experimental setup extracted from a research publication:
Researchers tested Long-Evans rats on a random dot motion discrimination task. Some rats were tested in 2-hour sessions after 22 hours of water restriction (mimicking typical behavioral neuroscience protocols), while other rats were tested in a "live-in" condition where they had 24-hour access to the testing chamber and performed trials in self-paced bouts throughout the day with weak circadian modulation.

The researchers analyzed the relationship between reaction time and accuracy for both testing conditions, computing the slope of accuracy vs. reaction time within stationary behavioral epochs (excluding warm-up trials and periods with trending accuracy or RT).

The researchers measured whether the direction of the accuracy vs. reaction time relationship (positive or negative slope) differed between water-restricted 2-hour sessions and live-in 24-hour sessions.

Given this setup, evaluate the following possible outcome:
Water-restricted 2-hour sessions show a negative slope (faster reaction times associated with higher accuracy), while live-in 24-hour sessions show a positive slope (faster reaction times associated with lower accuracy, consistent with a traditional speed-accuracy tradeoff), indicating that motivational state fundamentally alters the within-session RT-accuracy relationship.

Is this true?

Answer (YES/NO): NO